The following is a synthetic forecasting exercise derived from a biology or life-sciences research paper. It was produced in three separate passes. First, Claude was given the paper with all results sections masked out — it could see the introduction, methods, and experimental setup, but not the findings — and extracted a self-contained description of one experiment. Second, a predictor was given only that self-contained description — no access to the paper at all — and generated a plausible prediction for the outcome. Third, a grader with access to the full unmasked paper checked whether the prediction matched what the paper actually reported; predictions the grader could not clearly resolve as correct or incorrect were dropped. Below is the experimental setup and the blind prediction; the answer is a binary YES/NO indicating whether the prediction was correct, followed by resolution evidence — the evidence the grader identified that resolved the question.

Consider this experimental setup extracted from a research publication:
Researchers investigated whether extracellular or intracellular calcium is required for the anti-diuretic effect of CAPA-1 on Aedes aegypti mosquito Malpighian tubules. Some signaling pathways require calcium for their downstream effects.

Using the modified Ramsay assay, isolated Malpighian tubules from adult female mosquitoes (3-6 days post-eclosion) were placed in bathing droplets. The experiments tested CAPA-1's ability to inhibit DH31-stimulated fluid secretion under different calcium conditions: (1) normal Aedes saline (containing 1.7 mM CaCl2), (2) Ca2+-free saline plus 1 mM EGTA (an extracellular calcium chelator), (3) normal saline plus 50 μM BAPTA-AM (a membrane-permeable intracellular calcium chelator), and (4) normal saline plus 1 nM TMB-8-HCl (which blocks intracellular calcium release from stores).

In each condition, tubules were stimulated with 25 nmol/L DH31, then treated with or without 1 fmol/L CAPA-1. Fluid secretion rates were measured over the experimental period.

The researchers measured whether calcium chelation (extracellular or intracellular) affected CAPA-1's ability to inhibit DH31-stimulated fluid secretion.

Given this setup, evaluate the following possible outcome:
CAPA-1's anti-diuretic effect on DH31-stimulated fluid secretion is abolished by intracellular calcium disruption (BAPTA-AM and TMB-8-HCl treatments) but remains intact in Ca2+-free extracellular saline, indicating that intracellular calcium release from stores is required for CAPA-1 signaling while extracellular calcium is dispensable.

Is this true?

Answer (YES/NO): NO